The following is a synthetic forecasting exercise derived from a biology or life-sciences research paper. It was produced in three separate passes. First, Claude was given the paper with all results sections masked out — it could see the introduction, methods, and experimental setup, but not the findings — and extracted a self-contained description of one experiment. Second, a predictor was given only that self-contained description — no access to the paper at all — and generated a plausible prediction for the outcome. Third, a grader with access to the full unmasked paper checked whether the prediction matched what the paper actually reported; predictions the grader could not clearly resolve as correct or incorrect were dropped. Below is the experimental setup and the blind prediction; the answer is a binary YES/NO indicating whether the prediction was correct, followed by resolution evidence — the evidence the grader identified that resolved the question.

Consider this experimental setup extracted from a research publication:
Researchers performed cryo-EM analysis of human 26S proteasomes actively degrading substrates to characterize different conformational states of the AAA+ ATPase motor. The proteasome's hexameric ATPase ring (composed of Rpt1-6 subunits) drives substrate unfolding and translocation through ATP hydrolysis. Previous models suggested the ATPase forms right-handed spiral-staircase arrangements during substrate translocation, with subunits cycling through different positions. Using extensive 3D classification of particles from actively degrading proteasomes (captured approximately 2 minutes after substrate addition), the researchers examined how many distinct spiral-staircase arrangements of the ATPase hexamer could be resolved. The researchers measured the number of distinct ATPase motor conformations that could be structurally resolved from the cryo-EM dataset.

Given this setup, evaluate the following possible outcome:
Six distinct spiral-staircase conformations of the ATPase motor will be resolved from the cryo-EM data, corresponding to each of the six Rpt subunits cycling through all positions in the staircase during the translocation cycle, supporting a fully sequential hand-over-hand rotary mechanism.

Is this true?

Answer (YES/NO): NO